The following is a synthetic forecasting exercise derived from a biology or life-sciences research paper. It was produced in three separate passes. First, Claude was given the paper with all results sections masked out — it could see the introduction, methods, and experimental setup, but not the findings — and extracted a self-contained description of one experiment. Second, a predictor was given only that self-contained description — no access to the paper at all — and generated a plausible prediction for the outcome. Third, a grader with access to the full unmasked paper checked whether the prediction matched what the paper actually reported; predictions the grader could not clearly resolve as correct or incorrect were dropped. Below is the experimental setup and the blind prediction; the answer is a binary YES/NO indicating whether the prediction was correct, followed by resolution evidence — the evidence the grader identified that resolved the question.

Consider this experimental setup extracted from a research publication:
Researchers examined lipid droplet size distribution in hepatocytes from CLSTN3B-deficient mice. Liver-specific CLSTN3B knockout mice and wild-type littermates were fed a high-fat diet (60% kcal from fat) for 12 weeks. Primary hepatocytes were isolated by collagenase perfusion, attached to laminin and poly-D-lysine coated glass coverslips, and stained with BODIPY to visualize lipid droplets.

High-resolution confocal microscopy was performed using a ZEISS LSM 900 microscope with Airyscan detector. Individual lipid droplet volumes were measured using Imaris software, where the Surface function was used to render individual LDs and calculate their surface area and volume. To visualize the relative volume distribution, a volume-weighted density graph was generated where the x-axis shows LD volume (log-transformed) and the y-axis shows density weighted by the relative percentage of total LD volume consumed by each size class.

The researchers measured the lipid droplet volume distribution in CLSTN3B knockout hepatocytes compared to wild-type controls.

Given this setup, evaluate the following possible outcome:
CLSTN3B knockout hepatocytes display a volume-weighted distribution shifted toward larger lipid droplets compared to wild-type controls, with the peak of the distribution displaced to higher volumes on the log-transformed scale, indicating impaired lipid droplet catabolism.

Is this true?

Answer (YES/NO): NO